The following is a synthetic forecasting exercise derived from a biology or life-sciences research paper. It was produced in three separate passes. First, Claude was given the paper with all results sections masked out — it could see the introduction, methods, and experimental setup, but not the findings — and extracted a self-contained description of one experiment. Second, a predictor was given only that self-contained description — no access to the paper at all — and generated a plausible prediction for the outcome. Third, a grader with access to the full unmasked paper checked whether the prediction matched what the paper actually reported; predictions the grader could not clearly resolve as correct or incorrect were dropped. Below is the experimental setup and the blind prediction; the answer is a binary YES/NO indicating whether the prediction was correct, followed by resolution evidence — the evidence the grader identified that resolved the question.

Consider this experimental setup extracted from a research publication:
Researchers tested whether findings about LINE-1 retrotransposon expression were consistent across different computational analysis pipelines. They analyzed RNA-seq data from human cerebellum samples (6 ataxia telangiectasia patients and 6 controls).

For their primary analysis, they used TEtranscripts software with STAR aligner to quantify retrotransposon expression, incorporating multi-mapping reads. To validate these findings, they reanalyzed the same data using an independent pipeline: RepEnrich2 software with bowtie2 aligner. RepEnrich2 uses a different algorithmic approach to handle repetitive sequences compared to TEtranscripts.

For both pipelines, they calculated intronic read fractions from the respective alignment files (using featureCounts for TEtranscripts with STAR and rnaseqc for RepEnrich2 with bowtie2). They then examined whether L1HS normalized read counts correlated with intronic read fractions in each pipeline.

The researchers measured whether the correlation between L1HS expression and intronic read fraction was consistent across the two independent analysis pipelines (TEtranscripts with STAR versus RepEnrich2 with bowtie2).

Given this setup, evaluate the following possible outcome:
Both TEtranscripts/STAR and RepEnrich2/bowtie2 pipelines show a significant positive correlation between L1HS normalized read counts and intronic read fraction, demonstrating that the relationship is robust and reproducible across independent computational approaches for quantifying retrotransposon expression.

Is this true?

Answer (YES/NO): YES